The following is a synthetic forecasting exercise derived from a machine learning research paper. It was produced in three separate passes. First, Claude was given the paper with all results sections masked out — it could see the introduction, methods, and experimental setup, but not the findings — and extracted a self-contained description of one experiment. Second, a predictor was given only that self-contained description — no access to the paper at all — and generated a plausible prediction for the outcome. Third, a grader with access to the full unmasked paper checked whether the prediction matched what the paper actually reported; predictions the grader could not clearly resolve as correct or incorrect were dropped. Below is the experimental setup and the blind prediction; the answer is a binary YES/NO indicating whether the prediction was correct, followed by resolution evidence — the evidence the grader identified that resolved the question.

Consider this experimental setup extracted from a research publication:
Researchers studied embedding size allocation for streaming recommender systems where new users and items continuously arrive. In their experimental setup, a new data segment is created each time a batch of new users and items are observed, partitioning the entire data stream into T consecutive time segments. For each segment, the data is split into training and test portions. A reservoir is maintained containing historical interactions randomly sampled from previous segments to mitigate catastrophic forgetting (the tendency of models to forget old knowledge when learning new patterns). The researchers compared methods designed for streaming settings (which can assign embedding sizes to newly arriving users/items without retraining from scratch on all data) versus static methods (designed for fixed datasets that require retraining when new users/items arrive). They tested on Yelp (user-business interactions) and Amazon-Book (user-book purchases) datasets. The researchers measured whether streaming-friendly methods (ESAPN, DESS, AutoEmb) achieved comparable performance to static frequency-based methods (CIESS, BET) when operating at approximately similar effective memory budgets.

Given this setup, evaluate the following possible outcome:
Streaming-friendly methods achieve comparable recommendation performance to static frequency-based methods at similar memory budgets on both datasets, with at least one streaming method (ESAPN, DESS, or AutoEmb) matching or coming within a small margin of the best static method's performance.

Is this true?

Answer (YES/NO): NO